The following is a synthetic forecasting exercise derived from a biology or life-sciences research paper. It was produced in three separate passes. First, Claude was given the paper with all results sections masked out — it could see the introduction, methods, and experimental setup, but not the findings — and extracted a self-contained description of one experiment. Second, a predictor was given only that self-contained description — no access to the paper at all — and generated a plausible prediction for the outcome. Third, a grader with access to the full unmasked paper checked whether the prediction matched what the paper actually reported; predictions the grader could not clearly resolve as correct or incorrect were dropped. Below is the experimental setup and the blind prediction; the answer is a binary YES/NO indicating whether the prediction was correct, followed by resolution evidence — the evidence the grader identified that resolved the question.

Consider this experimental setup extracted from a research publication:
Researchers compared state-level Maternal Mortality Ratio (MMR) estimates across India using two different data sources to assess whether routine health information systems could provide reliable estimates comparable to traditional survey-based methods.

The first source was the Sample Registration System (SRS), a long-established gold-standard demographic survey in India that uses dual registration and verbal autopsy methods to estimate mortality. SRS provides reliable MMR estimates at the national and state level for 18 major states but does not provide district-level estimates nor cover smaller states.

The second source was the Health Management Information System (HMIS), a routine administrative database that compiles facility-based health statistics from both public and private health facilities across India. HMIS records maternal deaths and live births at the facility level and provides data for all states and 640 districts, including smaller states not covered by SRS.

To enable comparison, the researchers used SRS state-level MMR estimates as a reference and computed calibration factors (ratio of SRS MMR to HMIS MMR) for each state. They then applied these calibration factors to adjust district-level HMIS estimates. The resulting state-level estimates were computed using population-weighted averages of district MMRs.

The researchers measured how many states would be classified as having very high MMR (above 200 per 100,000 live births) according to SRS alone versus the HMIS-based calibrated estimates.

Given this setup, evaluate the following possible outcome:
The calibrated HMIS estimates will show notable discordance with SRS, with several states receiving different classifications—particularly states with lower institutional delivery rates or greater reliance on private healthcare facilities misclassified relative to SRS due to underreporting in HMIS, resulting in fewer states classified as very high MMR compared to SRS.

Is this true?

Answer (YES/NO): NO